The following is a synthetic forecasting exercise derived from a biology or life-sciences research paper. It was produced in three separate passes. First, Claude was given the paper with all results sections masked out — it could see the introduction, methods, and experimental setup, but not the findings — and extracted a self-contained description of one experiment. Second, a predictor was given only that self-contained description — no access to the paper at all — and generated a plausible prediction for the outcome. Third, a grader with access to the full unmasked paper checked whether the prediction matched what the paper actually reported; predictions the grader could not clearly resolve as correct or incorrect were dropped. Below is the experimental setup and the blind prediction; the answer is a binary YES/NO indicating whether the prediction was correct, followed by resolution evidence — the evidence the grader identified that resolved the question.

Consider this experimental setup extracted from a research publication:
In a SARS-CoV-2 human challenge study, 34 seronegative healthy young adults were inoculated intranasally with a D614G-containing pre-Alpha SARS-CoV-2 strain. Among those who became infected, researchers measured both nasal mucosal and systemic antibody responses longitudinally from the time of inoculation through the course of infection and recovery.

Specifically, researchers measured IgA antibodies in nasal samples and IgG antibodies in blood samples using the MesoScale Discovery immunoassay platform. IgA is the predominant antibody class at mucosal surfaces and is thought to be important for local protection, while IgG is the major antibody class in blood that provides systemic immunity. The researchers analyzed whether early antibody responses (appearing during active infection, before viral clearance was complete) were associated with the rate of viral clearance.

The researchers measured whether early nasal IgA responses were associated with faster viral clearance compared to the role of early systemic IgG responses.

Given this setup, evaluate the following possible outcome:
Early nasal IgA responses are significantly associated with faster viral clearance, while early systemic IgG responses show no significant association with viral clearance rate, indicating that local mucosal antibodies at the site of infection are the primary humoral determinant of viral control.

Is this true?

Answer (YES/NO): YES